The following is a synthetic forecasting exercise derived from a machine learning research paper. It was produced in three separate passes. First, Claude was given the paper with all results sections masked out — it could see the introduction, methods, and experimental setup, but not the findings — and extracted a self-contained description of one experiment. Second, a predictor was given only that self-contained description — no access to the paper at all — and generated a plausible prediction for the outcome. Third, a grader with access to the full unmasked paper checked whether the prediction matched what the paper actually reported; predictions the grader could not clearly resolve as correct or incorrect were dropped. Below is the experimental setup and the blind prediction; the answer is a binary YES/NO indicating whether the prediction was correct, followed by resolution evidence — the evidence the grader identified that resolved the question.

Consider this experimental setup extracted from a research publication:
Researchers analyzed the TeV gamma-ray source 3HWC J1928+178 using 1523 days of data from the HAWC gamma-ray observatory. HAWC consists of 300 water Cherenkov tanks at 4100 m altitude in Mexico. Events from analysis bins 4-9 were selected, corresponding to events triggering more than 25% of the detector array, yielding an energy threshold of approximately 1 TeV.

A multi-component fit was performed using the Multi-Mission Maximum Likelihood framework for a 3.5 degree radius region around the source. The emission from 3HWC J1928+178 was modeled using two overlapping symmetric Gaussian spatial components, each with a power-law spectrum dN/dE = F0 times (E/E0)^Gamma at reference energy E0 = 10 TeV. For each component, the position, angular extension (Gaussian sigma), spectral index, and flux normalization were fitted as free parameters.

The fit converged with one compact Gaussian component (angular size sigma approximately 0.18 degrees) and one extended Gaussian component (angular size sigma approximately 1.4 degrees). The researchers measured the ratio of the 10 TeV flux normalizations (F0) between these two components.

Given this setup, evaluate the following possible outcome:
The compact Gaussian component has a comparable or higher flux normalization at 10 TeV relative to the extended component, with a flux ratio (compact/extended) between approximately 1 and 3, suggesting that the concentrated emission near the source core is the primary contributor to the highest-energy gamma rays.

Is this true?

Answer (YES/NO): NO